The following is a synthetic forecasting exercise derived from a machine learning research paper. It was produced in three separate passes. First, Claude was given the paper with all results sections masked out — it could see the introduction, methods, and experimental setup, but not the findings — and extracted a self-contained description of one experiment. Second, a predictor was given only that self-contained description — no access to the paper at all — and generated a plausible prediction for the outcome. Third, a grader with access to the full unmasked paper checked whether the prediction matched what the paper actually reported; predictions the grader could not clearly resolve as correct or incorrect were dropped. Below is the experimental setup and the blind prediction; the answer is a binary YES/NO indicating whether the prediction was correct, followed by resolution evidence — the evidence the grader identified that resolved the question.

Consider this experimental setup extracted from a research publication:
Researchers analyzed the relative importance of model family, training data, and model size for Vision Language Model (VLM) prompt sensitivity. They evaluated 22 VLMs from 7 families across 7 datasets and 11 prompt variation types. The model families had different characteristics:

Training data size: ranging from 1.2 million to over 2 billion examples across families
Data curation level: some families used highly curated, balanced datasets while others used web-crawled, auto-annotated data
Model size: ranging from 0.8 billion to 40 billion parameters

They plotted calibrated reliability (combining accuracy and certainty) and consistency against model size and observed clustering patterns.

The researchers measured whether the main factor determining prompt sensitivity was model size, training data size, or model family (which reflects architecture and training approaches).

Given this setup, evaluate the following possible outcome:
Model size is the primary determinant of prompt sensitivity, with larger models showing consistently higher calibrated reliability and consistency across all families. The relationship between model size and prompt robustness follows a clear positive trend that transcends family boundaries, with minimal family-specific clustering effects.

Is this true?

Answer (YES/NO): NO